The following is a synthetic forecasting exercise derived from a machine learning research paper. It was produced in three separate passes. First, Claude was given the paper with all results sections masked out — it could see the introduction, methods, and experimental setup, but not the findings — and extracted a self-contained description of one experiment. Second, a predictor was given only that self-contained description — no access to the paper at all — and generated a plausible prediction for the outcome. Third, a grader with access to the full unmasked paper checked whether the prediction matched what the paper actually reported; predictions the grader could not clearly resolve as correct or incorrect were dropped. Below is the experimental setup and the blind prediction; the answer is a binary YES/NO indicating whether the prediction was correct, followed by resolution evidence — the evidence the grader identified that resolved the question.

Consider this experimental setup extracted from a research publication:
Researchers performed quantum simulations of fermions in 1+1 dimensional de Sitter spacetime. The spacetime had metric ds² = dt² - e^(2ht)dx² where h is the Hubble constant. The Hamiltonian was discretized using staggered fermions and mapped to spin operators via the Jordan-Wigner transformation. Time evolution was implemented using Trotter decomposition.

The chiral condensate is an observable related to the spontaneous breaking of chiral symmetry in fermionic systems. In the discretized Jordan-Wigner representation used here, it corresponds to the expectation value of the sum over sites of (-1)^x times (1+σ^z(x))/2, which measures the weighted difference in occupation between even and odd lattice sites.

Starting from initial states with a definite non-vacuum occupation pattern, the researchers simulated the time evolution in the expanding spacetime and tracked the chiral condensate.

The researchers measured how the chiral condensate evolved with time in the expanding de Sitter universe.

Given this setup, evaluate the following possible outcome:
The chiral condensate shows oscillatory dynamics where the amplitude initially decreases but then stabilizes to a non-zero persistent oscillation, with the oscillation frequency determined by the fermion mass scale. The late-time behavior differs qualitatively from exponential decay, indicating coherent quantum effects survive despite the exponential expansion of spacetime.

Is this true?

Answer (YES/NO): NO